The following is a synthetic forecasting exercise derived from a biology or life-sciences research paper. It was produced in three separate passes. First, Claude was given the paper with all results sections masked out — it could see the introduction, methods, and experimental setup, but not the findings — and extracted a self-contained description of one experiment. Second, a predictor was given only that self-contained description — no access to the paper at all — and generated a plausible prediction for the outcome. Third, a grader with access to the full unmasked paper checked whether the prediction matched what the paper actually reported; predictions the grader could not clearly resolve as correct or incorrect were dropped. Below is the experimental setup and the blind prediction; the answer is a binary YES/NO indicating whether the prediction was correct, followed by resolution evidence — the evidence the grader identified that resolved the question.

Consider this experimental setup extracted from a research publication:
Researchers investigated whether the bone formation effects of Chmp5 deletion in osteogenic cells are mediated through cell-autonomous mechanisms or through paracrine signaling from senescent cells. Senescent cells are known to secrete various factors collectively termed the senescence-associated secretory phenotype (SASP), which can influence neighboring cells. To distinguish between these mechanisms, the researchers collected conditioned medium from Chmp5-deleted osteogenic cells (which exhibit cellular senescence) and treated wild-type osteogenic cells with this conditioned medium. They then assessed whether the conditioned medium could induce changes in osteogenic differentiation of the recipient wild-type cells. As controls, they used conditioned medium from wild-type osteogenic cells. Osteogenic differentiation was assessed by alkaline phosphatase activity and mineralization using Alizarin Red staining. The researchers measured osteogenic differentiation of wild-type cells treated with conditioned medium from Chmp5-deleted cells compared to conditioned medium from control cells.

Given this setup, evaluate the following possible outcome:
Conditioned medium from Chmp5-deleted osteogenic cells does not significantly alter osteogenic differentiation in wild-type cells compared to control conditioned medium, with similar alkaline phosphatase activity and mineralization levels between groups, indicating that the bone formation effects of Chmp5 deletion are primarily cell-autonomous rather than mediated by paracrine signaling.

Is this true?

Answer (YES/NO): NO